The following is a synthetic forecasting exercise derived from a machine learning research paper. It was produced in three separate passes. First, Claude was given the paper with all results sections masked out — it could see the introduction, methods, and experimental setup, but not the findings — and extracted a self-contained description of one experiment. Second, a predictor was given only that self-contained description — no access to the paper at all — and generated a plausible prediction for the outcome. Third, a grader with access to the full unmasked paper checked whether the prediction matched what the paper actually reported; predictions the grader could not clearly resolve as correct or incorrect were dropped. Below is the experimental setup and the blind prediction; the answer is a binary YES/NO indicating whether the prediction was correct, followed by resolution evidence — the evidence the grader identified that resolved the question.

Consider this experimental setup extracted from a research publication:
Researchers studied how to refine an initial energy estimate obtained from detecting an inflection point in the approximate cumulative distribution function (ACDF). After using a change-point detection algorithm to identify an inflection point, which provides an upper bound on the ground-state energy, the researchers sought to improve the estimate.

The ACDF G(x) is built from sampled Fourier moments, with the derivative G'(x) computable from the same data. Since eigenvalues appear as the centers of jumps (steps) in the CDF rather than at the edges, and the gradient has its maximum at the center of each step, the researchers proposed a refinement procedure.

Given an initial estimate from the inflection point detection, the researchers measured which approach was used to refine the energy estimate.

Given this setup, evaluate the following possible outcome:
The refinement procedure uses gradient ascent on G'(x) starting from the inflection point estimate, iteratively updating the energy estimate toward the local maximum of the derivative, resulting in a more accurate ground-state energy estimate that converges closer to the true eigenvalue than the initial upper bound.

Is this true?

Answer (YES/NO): NO